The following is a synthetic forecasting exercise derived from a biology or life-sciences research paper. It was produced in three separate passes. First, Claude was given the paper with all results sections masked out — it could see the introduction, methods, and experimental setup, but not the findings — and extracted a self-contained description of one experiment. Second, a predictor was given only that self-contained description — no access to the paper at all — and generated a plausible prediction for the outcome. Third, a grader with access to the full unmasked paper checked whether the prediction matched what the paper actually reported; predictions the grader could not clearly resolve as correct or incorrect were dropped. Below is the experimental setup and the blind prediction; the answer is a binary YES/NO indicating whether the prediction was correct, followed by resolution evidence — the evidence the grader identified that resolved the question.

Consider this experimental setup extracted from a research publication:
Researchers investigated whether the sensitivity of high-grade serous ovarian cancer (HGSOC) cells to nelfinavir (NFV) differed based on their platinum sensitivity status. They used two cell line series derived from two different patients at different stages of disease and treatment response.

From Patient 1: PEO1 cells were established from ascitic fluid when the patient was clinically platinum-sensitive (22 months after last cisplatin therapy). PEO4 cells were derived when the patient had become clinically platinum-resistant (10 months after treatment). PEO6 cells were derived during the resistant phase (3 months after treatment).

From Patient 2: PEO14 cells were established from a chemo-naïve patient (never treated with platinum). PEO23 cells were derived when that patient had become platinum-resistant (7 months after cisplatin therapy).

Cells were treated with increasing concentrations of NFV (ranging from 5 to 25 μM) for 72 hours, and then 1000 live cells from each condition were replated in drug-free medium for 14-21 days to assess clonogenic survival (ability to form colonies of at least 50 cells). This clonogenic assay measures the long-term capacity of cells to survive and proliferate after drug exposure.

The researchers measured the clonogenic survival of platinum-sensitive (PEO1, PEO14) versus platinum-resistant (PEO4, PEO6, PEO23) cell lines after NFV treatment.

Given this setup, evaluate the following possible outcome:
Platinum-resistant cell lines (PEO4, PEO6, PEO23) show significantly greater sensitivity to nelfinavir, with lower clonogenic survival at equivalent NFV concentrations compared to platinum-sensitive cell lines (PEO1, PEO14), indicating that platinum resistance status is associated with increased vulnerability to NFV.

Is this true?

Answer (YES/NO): NO